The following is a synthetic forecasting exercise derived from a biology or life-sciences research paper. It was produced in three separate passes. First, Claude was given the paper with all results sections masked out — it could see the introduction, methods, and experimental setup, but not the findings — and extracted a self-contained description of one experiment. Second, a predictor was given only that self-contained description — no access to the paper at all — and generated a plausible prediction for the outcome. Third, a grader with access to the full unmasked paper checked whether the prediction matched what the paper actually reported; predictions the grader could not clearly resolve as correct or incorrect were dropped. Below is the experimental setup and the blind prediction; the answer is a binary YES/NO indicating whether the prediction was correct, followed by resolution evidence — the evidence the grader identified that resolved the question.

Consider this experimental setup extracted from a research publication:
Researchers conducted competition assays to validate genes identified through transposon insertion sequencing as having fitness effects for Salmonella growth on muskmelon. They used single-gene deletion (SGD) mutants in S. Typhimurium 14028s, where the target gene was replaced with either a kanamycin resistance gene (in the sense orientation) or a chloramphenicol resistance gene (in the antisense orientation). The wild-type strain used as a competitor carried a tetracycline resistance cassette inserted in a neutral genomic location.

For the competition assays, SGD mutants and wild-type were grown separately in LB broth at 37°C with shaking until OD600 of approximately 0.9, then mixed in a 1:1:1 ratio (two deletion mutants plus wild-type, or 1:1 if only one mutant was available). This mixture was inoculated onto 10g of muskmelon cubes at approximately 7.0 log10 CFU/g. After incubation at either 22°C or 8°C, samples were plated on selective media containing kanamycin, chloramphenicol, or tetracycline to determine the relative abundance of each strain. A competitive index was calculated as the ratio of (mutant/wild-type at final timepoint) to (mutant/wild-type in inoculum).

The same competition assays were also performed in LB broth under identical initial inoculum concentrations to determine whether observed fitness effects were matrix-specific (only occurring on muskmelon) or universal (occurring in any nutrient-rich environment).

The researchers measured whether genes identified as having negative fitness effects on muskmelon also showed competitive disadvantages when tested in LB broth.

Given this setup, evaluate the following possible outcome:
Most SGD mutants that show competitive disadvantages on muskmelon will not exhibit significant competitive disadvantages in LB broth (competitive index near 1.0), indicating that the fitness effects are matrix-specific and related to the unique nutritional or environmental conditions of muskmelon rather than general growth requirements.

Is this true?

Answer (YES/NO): NO